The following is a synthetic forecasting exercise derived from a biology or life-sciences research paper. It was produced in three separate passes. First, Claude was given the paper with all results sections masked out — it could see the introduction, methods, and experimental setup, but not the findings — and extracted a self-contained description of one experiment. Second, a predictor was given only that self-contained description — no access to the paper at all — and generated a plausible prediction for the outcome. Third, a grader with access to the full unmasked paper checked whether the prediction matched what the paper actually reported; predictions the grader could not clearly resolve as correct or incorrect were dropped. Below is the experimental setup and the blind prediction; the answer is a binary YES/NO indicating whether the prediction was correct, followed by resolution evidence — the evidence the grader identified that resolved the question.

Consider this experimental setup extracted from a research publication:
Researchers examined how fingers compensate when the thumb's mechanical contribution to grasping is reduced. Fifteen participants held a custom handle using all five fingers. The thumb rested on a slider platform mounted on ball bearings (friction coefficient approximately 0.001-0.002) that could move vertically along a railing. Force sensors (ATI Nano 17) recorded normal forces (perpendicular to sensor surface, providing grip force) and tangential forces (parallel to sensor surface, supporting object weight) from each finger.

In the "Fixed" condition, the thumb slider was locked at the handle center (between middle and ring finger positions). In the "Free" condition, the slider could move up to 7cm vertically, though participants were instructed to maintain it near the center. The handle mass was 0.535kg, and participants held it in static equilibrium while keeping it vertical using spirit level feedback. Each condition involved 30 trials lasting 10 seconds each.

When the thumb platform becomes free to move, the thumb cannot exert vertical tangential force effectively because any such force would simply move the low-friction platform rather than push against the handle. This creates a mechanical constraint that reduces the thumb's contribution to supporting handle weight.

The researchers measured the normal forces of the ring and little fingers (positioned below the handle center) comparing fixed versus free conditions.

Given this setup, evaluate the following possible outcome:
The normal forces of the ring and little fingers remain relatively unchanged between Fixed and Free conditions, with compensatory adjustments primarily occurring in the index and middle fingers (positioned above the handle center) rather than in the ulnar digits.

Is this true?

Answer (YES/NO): NO